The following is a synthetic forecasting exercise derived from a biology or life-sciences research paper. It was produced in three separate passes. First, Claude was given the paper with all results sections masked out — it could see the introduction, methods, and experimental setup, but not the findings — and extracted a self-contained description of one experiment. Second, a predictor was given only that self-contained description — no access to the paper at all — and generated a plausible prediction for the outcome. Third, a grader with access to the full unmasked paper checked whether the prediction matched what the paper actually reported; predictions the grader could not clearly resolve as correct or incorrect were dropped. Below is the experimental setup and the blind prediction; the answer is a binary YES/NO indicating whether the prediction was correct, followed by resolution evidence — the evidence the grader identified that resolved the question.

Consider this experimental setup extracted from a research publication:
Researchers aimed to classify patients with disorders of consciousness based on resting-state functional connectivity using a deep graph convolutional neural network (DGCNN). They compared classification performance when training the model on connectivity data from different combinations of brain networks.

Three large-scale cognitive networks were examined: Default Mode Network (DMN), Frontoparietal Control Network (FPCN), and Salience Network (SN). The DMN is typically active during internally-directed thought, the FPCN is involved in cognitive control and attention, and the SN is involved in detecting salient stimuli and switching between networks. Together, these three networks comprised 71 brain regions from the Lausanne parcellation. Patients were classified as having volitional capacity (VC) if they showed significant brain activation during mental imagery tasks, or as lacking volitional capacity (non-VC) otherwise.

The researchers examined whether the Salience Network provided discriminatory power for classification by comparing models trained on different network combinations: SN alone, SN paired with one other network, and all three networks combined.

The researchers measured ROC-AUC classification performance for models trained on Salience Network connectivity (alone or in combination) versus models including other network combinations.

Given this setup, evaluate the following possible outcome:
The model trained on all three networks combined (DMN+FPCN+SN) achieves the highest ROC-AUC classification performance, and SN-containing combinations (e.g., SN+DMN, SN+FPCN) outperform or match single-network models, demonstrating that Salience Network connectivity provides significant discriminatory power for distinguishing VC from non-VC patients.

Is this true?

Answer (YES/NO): NO